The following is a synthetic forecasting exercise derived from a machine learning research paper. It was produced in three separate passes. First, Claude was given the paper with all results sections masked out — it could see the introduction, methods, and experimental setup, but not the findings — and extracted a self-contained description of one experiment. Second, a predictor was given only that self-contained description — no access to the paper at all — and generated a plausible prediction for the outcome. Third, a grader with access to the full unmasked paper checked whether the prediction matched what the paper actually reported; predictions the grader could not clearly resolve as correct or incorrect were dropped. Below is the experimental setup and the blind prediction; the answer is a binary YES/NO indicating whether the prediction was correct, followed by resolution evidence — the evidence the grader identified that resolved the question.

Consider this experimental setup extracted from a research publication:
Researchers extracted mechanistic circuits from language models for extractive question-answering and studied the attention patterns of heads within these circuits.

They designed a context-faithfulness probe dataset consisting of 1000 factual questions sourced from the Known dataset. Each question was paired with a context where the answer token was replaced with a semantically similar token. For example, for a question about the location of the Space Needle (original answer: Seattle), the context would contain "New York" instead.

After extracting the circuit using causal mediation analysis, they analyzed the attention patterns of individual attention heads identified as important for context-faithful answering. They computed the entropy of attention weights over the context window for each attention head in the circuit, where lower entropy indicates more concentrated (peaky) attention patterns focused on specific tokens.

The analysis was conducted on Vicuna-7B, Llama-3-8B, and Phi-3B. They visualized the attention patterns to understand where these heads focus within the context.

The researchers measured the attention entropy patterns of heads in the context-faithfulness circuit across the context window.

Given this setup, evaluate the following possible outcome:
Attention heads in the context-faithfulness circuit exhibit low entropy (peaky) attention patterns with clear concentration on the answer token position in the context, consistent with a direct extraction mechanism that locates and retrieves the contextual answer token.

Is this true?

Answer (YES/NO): NO